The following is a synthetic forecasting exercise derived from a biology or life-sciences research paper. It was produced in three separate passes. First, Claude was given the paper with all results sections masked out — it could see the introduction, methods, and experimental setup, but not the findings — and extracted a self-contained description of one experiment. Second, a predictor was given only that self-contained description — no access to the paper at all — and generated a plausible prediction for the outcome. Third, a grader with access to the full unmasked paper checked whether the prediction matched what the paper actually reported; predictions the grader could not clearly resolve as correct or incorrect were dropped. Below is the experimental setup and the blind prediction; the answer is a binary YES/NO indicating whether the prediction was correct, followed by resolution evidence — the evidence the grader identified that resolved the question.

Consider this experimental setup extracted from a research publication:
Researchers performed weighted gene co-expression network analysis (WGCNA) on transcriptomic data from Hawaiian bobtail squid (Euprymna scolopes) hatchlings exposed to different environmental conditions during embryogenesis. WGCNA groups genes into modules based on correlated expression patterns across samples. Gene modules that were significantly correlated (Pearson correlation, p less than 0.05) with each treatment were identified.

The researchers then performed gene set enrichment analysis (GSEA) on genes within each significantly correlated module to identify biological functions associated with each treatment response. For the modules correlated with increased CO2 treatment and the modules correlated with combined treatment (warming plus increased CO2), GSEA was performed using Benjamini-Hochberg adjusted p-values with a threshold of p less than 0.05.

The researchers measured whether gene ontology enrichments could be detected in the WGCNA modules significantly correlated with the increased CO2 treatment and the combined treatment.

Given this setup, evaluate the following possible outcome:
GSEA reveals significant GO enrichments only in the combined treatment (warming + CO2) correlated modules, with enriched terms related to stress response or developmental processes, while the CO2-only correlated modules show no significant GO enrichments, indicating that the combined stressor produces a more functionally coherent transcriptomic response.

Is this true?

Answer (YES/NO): NO